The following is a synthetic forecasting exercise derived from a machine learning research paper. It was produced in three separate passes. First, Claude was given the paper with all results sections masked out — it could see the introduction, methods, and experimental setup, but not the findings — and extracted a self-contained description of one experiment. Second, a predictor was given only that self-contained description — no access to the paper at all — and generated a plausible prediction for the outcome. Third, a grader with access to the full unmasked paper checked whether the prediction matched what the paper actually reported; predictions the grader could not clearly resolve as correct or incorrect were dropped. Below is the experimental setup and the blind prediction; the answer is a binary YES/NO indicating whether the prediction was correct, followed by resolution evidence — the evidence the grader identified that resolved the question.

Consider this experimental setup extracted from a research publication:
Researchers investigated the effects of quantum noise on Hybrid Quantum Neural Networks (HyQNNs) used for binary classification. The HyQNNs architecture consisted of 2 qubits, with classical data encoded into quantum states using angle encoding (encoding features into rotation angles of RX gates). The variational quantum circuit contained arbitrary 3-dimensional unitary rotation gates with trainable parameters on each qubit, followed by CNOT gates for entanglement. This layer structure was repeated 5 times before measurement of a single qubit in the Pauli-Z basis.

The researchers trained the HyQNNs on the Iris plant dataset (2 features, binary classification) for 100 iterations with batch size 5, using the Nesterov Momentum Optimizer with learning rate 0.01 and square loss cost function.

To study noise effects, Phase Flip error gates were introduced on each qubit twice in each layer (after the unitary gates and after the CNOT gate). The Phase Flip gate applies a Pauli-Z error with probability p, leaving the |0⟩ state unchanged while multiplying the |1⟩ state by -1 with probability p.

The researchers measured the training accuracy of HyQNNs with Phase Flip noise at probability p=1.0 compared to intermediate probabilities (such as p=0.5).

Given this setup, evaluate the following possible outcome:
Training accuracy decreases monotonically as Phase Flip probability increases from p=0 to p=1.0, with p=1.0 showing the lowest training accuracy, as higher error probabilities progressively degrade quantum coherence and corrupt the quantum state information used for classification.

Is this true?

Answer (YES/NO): NO